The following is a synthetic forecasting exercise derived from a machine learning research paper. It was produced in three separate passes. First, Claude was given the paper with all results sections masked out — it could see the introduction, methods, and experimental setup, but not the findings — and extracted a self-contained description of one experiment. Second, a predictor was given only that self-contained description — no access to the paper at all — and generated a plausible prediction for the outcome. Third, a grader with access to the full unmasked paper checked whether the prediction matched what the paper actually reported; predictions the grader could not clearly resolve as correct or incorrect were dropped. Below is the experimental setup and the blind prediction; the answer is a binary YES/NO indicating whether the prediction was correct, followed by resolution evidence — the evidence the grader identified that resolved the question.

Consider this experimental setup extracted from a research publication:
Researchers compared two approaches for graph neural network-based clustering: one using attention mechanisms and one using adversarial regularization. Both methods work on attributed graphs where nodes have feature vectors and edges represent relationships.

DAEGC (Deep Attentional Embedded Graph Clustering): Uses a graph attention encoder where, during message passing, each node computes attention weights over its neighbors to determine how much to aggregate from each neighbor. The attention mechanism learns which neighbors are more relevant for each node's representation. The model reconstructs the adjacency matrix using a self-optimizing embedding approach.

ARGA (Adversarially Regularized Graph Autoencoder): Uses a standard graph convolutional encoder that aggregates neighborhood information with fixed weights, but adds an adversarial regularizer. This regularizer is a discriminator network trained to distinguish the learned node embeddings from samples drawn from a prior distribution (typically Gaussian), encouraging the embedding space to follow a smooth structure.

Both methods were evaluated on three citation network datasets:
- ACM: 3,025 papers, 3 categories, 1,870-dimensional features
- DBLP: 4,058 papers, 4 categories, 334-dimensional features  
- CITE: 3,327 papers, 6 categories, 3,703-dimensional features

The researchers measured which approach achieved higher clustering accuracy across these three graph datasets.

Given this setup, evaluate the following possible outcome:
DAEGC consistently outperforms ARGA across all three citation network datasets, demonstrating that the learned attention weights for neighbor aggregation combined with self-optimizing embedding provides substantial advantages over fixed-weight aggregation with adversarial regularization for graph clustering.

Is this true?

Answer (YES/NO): NO